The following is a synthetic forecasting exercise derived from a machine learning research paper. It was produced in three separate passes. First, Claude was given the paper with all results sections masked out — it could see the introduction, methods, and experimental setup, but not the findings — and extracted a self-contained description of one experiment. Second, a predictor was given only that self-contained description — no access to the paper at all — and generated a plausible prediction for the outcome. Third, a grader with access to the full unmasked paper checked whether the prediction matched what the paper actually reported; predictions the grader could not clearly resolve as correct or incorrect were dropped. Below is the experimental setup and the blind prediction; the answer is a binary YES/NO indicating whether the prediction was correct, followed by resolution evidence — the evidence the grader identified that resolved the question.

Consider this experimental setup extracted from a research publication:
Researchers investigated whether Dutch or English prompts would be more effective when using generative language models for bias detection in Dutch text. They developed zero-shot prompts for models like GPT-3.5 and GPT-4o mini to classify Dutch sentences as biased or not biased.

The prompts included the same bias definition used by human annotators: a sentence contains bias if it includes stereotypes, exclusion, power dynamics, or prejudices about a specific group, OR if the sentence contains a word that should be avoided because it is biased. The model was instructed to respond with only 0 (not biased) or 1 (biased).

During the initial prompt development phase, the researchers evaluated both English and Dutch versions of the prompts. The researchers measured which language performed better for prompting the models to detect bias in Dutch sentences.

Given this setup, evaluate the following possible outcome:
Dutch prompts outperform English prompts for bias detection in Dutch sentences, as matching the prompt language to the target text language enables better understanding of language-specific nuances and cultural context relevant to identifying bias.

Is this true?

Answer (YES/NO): YES